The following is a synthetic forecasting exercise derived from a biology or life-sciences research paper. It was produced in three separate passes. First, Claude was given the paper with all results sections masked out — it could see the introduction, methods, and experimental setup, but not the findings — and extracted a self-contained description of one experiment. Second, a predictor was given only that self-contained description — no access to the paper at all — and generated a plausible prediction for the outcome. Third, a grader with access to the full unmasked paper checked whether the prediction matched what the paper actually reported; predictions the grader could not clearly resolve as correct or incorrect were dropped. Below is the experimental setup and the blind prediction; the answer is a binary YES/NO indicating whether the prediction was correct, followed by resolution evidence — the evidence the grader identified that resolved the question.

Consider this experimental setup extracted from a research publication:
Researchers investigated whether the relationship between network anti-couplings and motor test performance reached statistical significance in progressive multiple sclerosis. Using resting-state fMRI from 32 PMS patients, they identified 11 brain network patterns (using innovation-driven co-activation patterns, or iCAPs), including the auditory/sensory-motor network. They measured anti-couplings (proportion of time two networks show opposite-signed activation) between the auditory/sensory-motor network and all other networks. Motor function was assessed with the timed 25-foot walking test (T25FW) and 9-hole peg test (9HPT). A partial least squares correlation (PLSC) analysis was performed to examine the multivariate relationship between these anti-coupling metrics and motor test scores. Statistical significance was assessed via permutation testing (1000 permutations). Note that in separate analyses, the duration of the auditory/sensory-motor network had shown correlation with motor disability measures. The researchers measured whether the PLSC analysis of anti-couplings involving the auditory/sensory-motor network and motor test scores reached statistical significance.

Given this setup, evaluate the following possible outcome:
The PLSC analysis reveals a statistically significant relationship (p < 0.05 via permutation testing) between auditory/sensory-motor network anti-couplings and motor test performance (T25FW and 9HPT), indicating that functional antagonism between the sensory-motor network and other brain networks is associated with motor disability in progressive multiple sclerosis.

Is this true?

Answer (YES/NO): NO